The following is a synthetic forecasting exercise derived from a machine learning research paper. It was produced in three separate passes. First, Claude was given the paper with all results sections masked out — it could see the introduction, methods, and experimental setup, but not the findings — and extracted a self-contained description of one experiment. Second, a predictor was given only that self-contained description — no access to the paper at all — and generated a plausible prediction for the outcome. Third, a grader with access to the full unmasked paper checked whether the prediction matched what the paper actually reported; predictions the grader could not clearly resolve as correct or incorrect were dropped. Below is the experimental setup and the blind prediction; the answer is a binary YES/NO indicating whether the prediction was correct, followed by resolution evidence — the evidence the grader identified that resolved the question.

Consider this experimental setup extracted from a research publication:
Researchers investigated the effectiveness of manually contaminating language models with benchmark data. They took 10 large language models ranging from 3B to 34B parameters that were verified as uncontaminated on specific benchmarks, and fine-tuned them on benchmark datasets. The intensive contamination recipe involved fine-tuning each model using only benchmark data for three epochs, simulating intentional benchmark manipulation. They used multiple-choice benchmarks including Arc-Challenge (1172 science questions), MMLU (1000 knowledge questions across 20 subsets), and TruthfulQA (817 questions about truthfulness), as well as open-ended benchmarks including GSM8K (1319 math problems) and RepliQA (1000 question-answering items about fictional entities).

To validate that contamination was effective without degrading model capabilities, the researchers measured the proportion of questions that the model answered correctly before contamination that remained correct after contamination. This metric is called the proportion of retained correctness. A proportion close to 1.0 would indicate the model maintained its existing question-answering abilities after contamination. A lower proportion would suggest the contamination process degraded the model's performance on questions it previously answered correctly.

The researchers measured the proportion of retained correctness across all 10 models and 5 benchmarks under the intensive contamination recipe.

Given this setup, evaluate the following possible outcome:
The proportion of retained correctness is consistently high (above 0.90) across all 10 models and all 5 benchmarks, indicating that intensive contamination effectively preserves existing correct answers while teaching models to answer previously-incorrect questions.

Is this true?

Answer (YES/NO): NO